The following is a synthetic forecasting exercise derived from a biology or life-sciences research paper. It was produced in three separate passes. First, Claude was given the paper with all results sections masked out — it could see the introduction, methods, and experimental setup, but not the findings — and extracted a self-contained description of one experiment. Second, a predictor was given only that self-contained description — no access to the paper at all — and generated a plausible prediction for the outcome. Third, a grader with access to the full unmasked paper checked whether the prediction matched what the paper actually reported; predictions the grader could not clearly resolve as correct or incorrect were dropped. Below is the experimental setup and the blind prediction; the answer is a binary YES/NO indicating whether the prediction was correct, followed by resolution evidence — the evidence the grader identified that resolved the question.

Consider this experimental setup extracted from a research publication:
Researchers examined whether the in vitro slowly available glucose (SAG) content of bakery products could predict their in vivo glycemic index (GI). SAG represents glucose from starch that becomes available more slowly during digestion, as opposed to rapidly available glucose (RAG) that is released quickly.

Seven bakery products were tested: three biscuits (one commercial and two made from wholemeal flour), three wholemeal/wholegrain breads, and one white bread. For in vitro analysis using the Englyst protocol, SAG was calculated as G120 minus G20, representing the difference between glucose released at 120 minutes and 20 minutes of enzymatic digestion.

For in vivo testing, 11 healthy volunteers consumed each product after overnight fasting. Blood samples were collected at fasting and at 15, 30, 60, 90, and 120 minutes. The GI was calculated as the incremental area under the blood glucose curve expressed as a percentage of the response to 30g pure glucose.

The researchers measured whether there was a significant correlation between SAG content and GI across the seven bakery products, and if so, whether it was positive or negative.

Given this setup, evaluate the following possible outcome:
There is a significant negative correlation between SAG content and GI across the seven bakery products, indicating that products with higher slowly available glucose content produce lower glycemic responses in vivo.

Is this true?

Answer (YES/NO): NO